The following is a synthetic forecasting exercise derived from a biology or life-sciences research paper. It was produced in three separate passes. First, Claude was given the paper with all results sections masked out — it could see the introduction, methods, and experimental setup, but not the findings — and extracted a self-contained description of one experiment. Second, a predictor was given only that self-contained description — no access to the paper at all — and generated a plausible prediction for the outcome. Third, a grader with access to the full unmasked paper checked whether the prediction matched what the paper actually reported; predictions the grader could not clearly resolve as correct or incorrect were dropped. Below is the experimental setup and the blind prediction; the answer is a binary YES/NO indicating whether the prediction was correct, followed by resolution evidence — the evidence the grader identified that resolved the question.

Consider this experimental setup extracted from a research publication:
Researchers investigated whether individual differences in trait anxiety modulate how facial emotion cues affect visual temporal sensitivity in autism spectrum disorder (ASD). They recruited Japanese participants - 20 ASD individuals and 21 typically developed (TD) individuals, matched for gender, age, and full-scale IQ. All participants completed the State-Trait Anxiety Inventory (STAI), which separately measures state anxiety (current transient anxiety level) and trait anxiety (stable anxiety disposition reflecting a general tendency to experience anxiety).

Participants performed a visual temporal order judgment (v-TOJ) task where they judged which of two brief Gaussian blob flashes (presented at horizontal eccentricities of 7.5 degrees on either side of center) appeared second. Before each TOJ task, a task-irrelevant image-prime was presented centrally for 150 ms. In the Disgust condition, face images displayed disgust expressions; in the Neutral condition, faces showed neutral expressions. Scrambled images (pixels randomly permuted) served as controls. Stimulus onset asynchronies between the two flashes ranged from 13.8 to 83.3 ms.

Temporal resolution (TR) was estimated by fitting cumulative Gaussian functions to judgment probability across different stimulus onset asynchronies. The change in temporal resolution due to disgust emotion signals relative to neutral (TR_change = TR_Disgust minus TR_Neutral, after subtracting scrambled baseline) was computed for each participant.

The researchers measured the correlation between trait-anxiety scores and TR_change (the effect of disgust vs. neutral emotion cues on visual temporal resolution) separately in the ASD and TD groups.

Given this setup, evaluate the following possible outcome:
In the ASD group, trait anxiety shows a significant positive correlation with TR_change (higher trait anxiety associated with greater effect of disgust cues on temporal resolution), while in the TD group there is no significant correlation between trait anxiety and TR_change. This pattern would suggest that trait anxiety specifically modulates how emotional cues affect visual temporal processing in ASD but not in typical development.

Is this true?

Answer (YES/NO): NO